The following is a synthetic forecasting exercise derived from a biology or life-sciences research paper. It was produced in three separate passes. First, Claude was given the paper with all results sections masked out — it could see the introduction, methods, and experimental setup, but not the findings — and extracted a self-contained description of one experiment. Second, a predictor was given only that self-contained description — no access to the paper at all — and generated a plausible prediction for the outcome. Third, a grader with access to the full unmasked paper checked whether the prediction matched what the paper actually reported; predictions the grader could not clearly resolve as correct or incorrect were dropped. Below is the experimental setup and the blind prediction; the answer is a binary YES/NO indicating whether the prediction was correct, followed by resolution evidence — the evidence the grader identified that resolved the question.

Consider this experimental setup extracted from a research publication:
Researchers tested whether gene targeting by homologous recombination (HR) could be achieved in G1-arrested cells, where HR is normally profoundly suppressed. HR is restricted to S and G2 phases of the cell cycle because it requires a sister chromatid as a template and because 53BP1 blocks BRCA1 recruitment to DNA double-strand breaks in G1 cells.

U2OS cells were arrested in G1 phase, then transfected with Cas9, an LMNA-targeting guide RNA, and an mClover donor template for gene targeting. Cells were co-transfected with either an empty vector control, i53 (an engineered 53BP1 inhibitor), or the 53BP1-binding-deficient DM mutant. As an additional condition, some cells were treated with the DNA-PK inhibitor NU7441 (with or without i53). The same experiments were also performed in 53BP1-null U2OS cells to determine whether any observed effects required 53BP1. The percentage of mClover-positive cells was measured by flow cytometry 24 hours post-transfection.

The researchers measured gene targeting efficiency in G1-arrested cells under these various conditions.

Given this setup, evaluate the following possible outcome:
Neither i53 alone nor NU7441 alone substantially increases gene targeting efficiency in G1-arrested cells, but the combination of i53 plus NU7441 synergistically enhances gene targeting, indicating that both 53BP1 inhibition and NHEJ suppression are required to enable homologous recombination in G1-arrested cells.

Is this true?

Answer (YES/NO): NO